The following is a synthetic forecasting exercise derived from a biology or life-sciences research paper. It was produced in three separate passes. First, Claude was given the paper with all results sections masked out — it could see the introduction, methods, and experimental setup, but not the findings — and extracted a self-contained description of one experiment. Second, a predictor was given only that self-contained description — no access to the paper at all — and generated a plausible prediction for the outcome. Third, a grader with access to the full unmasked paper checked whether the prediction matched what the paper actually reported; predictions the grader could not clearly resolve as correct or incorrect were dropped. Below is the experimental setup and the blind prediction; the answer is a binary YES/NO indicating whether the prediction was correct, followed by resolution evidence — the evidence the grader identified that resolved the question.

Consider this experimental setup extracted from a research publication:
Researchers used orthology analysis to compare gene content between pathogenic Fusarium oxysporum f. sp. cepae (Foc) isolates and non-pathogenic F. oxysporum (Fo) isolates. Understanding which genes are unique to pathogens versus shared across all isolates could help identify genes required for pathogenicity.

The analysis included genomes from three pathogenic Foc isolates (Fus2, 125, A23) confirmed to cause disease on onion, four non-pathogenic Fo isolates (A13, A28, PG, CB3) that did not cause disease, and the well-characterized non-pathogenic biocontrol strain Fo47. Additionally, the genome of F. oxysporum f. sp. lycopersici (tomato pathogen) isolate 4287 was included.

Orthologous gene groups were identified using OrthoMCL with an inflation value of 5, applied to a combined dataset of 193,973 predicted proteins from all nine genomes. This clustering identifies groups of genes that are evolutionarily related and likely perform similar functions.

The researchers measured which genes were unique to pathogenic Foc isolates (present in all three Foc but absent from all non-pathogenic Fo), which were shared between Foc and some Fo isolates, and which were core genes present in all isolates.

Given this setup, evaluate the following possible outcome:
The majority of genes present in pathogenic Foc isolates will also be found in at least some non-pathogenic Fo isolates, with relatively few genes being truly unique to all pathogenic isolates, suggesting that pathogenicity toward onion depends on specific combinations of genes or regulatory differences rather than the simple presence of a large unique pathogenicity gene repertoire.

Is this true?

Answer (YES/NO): YES